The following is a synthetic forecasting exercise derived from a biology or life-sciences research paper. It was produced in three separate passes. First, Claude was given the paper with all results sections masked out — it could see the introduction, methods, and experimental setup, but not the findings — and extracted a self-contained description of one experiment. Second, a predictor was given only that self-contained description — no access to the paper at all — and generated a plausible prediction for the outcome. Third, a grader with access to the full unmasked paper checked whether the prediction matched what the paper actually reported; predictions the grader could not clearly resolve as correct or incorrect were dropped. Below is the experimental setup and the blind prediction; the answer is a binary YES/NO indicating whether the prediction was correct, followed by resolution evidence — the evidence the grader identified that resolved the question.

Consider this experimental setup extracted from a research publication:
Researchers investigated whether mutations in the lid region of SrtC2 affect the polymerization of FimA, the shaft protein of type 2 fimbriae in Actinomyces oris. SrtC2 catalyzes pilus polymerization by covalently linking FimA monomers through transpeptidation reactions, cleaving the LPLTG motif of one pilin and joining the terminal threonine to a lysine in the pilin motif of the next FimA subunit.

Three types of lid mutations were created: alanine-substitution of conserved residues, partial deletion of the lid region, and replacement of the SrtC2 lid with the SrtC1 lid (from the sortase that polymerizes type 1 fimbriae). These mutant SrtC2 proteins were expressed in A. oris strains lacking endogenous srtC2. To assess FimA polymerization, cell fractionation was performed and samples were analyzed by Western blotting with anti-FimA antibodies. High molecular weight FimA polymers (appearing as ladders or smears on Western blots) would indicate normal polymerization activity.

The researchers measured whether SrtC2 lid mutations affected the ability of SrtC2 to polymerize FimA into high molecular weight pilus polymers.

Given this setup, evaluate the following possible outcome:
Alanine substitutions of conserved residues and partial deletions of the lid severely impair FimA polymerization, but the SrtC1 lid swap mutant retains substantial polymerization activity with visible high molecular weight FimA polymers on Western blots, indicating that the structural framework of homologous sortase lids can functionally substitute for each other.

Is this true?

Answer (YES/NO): NO